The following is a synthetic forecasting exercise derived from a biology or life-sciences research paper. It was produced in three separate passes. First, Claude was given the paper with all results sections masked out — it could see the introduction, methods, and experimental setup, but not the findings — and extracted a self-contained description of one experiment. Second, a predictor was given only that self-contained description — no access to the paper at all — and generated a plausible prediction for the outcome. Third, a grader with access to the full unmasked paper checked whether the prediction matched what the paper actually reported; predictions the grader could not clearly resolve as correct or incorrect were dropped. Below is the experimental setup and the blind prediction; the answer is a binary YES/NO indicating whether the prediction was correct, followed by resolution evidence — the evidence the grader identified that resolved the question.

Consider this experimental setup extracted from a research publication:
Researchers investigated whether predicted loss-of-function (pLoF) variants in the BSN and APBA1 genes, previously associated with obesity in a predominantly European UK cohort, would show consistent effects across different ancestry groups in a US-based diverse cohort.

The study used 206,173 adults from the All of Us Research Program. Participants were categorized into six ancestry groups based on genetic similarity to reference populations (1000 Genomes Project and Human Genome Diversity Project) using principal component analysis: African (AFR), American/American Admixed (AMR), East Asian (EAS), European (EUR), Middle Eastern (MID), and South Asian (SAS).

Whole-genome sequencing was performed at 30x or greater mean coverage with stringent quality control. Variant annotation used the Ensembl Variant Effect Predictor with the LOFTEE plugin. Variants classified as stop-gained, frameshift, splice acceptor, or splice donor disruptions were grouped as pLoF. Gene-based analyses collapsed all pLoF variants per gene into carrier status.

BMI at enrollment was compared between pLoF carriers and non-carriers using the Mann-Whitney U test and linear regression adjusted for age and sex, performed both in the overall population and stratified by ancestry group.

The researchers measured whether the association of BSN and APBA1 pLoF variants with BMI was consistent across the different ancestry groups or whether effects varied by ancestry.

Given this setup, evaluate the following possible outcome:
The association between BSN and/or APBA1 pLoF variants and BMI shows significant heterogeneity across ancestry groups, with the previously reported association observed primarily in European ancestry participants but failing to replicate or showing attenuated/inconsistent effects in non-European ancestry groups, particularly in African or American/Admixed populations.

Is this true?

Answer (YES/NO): YES